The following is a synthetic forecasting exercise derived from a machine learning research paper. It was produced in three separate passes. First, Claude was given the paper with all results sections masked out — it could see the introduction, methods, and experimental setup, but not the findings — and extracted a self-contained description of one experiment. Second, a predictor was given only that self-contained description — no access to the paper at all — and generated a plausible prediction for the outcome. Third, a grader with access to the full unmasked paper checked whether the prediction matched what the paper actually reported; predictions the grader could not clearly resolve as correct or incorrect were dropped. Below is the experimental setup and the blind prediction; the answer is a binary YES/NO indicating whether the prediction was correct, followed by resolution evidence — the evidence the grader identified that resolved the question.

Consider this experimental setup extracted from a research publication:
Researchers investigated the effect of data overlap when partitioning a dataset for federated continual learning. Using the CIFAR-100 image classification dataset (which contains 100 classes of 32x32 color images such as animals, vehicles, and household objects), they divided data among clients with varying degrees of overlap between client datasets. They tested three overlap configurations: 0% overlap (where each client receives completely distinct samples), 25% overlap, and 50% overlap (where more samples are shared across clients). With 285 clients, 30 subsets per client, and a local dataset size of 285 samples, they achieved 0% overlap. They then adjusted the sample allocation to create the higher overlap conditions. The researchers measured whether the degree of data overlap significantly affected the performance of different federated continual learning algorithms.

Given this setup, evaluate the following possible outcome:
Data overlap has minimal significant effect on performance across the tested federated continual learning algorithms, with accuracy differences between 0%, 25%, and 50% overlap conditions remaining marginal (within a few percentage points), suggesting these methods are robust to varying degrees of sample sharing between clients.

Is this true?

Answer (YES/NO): YES